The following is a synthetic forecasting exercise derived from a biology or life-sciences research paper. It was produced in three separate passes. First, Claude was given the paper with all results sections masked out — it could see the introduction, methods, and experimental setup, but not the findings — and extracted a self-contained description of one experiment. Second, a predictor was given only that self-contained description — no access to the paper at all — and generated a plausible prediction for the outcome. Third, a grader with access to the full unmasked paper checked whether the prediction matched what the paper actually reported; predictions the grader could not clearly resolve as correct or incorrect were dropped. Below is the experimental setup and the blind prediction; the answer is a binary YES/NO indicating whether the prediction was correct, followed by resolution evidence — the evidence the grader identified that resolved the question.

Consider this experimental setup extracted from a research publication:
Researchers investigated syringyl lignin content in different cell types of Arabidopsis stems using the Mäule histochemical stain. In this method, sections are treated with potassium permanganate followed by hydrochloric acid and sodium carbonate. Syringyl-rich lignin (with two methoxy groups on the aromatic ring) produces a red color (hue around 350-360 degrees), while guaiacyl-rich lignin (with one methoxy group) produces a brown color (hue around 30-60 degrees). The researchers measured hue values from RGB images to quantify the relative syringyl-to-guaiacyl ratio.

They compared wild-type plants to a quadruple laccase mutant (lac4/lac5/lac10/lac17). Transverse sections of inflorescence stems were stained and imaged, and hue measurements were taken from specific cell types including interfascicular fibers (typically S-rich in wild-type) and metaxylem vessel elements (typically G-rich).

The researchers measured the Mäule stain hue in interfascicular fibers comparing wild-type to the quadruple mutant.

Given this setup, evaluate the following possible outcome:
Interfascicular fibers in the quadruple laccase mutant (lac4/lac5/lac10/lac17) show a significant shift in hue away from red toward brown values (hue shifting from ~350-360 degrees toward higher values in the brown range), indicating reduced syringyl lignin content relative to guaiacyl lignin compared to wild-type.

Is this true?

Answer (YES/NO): NO